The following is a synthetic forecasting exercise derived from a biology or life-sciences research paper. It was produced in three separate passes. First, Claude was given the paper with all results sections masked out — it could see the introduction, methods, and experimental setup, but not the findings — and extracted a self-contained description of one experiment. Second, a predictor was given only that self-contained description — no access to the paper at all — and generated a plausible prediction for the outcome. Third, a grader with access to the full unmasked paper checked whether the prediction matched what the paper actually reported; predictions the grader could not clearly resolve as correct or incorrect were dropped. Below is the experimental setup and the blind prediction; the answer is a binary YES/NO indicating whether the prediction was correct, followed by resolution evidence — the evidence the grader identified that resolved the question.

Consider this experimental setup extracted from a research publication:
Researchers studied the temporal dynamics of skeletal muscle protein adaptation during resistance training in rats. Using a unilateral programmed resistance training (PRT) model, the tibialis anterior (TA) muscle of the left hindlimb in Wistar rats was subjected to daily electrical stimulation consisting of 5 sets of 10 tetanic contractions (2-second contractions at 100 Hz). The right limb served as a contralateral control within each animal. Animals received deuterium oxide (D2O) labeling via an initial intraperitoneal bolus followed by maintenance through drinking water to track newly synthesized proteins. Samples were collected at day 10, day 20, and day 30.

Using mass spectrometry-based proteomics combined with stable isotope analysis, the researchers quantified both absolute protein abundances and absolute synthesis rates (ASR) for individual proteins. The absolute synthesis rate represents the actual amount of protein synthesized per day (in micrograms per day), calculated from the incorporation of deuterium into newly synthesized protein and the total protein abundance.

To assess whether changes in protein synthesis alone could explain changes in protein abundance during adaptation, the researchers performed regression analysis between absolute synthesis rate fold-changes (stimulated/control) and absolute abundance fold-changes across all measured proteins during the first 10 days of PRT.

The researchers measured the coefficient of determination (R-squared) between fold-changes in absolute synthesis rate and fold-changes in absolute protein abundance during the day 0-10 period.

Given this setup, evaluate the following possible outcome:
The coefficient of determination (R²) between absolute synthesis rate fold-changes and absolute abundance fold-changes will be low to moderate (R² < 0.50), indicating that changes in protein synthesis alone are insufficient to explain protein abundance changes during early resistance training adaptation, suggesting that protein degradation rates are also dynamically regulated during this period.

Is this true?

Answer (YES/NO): NO